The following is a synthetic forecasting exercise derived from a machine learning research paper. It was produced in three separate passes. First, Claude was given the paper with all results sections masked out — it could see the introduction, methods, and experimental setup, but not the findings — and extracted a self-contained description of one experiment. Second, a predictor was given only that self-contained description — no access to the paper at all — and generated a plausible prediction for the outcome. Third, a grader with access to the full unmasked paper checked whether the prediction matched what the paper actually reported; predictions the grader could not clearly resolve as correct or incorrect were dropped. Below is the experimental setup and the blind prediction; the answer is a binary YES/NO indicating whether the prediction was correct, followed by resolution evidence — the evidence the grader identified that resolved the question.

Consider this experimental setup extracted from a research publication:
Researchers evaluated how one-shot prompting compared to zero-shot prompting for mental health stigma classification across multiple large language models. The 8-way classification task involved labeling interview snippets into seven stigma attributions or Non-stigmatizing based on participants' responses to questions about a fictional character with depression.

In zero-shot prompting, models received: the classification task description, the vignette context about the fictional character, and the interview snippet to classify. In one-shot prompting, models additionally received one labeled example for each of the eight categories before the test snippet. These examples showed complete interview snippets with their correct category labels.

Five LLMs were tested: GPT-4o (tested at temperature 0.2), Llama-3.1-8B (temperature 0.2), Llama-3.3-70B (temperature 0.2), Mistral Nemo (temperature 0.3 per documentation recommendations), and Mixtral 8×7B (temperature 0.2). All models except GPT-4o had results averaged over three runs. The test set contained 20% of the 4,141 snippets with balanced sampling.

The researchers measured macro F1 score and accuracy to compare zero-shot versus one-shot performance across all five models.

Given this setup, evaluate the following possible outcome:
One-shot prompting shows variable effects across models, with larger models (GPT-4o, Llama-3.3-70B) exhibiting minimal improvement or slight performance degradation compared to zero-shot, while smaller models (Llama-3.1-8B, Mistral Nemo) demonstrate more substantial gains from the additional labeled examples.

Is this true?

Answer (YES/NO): NO